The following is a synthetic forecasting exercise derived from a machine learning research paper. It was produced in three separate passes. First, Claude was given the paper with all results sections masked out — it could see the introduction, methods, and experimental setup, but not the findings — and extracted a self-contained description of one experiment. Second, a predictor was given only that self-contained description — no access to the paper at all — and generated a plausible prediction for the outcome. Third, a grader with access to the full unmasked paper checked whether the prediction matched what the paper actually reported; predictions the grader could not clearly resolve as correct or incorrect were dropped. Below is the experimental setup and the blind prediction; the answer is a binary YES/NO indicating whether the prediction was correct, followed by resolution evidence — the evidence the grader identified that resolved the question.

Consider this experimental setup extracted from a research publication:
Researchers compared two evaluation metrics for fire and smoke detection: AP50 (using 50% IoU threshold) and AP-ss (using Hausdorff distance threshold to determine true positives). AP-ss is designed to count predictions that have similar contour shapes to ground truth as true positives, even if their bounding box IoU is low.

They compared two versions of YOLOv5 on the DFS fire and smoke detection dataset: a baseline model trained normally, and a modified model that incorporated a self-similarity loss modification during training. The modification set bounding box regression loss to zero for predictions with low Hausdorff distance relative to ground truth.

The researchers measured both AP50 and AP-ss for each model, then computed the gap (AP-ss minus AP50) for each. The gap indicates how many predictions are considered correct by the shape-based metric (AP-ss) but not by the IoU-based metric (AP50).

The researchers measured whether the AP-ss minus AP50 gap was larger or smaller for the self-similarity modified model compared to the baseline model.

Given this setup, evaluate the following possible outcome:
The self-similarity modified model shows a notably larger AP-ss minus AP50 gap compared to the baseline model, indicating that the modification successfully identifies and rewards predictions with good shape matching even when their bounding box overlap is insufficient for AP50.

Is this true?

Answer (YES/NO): NO